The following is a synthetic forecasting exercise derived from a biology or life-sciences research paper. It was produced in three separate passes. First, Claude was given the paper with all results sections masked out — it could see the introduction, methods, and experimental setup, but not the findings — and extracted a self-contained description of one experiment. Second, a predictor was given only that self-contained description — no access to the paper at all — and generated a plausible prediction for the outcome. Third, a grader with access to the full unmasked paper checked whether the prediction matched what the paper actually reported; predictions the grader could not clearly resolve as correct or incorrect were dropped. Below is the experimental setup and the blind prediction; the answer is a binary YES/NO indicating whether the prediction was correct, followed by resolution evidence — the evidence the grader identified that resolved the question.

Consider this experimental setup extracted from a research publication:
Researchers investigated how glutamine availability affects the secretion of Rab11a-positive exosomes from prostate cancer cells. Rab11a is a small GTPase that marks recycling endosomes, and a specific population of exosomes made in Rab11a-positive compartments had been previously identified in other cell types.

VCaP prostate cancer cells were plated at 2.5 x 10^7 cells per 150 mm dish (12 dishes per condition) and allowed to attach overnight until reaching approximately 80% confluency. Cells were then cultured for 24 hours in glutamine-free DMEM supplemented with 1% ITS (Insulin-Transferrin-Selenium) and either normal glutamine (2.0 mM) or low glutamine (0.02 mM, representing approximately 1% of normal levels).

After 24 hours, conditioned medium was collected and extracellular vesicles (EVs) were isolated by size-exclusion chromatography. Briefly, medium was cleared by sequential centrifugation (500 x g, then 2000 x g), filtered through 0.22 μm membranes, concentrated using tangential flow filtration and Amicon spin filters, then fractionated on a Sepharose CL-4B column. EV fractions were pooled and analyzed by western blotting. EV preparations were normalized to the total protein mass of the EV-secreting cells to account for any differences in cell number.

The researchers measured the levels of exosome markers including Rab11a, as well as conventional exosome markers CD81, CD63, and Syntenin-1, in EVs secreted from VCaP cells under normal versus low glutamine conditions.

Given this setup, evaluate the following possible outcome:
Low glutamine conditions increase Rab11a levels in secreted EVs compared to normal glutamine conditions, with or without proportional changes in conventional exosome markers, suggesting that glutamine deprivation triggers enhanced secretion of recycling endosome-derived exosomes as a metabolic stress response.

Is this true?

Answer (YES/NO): YES